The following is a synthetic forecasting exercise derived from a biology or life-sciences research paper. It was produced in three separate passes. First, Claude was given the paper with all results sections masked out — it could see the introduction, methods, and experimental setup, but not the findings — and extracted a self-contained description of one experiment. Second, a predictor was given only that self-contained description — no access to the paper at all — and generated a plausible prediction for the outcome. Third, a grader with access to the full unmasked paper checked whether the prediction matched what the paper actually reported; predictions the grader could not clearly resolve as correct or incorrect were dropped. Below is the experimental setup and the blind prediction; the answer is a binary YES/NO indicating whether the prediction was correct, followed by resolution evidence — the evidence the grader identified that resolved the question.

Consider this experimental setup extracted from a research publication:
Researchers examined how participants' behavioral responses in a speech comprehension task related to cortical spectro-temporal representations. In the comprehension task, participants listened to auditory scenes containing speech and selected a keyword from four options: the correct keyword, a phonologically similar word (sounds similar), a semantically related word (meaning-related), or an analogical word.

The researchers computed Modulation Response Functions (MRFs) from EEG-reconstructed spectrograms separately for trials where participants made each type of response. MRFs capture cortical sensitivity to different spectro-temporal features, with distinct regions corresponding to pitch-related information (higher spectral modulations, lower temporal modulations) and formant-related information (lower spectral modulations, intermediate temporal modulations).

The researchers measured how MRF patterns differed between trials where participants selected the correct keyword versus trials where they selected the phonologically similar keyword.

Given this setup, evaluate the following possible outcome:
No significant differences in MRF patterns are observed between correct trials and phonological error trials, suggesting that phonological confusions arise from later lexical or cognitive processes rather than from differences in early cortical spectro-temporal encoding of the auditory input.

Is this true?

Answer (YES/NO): NO